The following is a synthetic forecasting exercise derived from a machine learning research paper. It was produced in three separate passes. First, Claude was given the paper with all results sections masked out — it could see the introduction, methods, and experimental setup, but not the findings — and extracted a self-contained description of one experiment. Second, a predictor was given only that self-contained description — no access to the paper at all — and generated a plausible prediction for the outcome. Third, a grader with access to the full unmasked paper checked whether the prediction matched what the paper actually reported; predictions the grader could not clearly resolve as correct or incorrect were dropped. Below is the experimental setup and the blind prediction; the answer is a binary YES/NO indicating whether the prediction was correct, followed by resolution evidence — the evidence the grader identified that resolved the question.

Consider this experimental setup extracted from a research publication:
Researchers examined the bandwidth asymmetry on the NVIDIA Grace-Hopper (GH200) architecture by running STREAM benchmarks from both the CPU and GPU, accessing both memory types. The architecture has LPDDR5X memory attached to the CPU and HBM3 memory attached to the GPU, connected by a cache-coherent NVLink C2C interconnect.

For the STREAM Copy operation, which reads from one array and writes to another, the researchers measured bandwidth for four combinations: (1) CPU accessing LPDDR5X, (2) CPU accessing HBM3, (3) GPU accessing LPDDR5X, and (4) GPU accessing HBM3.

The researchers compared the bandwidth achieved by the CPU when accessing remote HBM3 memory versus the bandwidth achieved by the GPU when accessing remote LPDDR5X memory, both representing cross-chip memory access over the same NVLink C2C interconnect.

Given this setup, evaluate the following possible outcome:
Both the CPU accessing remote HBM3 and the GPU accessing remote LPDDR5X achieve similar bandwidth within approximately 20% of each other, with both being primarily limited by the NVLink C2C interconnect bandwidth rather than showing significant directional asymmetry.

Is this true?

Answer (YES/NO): NO